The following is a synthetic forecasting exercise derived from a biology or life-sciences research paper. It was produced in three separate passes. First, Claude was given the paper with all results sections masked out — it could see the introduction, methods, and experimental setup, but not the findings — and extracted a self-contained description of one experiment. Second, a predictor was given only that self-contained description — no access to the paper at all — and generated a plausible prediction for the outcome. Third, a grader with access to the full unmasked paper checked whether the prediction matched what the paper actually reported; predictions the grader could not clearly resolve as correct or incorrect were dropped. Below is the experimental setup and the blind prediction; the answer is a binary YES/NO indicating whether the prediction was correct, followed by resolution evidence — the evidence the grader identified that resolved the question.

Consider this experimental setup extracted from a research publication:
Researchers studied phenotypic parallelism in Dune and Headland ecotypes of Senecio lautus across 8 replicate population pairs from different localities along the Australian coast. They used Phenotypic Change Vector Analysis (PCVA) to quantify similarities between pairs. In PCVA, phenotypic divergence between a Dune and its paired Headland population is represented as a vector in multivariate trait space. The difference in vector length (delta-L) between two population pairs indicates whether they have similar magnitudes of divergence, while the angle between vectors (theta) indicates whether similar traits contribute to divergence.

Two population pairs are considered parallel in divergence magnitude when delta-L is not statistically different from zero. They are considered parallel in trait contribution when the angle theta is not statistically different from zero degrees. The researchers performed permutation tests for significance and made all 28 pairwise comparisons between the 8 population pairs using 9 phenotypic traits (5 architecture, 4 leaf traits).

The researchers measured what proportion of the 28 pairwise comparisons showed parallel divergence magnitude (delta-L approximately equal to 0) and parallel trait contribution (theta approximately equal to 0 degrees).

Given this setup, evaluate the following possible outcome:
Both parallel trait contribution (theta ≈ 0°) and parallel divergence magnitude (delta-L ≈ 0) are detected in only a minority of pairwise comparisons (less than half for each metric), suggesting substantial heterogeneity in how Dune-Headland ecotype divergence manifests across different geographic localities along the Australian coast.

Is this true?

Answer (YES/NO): YES